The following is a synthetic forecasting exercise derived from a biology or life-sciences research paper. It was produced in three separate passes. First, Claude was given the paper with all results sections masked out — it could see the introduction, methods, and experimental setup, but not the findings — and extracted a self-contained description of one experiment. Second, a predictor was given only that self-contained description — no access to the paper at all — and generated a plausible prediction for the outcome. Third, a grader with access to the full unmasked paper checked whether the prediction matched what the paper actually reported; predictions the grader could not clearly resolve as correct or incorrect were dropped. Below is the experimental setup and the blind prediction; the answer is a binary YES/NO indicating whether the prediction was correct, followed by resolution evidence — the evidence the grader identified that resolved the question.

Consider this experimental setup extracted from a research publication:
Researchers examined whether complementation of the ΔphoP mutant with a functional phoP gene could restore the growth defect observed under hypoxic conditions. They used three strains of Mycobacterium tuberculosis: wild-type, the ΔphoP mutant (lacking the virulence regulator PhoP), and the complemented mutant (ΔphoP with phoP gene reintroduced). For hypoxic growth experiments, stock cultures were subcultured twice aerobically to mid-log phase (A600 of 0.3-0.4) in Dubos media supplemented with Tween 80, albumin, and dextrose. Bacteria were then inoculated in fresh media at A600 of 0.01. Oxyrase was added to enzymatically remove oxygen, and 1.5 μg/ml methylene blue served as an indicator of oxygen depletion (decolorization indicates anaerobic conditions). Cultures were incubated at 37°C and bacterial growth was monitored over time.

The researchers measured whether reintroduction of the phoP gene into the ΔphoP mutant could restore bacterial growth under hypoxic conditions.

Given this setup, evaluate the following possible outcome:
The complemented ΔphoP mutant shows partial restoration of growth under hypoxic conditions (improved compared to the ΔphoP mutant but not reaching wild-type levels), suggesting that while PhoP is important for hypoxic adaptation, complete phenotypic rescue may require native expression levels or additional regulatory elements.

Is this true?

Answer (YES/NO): NO